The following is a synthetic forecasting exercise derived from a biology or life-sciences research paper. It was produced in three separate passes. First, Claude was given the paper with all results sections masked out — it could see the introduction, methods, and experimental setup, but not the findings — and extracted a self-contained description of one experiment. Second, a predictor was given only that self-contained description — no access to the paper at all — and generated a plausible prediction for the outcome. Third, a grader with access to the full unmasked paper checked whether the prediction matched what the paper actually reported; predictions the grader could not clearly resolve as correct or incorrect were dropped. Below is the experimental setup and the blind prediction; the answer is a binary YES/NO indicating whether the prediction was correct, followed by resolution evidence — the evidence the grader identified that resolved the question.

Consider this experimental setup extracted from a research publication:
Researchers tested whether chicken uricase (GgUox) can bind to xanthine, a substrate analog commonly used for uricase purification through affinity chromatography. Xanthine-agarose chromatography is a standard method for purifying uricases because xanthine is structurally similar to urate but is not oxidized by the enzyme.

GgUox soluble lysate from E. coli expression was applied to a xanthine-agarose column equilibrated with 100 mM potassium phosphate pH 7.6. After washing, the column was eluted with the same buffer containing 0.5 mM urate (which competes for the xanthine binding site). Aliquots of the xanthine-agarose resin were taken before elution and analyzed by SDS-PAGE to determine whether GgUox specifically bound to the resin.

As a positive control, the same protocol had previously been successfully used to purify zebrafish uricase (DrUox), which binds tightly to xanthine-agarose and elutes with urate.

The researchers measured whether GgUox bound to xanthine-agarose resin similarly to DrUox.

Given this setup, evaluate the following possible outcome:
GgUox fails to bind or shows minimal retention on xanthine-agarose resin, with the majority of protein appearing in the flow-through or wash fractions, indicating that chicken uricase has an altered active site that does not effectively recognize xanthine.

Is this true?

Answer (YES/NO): NO